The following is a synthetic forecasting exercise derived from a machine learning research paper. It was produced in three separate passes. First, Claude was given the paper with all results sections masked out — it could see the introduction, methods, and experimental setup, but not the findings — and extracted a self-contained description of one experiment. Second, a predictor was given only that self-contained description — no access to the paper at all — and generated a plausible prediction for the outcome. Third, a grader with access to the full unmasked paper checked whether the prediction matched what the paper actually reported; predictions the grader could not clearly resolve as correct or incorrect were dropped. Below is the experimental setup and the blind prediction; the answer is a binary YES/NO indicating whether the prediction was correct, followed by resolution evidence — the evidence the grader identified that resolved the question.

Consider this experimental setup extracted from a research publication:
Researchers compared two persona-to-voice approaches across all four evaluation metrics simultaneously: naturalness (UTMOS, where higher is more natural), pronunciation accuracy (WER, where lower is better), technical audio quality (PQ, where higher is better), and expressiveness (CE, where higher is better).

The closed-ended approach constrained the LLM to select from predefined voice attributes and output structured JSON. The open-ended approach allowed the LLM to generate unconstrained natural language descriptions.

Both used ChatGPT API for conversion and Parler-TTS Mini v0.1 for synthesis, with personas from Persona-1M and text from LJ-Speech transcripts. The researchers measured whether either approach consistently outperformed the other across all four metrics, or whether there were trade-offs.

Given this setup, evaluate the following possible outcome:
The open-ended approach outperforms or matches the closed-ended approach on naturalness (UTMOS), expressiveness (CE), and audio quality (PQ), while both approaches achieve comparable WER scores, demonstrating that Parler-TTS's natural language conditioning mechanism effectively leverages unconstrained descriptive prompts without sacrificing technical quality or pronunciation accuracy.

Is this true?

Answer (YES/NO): NO